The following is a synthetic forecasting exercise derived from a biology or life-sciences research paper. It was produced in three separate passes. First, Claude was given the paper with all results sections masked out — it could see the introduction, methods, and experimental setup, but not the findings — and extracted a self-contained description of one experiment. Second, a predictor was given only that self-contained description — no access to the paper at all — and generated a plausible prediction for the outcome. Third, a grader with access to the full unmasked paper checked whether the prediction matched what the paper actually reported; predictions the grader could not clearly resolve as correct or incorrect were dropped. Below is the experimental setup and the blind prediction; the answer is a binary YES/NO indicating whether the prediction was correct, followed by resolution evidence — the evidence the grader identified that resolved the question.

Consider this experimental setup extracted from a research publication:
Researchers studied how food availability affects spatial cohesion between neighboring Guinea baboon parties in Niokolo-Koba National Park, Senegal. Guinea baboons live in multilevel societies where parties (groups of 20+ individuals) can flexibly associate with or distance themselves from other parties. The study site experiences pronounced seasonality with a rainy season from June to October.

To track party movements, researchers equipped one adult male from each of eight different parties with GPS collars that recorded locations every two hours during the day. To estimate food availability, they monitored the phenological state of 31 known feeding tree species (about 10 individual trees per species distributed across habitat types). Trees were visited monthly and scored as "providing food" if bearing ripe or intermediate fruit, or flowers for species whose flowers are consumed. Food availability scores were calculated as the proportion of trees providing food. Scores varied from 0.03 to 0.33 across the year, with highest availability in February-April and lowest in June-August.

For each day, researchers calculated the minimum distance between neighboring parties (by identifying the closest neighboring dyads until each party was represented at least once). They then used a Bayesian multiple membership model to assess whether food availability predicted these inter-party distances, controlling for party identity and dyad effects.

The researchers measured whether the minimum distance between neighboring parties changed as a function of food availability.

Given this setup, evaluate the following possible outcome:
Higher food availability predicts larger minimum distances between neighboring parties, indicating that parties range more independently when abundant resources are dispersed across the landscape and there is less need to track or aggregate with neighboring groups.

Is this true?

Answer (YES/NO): NO